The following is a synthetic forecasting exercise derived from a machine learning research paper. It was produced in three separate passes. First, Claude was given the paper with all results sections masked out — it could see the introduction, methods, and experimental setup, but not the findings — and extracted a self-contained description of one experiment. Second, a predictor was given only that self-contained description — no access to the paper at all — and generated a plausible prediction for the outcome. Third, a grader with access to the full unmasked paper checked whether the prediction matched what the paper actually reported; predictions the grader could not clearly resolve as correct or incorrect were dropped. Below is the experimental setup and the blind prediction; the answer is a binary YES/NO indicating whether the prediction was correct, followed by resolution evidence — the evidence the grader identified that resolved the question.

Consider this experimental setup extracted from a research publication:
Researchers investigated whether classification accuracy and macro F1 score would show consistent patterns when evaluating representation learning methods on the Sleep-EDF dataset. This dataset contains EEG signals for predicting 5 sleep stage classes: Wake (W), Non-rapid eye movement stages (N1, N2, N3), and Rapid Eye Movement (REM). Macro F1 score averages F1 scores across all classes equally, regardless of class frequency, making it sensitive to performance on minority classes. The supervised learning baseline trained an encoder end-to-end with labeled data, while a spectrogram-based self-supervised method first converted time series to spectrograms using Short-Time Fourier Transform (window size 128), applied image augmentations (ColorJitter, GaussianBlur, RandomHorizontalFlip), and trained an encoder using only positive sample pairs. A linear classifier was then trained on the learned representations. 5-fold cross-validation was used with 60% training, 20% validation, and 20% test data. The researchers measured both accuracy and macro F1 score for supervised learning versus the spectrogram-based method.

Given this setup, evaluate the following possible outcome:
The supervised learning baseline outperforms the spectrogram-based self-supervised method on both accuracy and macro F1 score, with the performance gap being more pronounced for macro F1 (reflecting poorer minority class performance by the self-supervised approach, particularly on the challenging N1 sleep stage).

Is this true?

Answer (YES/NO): NO